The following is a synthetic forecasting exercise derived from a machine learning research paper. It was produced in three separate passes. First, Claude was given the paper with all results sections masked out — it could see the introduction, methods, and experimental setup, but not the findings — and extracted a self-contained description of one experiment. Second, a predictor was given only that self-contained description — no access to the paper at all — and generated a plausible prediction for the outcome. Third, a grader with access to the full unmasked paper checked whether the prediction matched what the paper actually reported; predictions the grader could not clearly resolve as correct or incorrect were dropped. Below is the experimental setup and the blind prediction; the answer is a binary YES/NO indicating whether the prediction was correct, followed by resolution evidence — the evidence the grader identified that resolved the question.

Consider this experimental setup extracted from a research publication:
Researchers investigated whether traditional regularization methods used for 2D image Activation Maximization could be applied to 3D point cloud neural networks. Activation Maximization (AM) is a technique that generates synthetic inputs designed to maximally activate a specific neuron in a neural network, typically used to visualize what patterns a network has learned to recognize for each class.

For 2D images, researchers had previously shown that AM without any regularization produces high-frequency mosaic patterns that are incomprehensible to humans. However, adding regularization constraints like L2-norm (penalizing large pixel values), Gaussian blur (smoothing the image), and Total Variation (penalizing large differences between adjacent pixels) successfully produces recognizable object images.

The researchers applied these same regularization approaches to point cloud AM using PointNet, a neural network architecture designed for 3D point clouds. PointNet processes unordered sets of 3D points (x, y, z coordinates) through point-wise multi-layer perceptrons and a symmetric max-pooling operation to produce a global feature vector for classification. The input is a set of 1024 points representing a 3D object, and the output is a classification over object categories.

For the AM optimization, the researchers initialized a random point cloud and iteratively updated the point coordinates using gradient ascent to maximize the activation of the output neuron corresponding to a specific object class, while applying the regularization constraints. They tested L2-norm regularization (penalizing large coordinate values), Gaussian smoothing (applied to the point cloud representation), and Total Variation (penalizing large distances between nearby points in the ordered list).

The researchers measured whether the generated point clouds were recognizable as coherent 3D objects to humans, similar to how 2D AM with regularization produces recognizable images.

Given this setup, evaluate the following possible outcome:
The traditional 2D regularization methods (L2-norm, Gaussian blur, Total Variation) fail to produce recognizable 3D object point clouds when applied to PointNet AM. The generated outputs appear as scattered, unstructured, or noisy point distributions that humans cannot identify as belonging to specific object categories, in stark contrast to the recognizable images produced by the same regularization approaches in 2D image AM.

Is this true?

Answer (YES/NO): YES